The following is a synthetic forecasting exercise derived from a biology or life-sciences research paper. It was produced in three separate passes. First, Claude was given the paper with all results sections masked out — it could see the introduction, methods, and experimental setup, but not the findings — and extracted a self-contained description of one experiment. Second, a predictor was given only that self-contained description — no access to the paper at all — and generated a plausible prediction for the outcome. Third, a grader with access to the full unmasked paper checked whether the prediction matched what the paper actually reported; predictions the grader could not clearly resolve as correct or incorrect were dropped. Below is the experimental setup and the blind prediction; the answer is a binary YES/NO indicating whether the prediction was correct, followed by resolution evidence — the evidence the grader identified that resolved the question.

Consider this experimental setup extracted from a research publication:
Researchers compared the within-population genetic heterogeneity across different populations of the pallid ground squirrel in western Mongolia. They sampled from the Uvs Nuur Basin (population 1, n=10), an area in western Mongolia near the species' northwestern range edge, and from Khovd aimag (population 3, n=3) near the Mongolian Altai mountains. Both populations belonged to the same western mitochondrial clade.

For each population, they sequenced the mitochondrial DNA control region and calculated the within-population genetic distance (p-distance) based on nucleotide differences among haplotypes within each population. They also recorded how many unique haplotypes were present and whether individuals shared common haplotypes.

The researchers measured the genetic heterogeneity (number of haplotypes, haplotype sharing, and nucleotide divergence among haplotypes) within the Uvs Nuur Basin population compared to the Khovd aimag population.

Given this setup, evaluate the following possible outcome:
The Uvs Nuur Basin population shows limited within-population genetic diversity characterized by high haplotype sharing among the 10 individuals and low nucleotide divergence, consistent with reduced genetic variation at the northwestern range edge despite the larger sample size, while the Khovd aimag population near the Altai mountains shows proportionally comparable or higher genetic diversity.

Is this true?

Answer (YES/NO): YES